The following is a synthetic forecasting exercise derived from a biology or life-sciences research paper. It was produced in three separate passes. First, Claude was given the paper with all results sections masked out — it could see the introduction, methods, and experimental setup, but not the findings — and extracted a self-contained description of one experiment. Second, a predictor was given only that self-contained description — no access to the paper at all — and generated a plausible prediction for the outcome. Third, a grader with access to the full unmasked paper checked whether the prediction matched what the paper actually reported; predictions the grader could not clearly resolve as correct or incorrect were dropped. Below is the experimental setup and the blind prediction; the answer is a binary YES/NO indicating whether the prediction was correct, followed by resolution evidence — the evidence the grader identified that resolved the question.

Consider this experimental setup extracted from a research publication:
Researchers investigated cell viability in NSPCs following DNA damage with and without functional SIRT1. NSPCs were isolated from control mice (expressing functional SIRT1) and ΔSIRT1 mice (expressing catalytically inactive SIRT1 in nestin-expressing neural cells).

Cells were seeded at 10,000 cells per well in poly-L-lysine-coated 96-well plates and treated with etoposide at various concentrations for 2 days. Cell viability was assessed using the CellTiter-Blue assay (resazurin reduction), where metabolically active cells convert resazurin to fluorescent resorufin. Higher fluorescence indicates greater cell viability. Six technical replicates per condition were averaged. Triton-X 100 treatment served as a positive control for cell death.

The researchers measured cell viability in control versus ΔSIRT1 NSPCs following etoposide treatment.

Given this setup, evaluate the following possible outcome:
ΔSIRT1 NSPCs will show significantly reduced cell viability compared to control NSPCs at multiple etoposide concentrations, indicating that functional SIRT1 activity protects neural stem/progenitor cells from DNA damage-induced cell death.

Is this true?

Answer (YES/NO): NO